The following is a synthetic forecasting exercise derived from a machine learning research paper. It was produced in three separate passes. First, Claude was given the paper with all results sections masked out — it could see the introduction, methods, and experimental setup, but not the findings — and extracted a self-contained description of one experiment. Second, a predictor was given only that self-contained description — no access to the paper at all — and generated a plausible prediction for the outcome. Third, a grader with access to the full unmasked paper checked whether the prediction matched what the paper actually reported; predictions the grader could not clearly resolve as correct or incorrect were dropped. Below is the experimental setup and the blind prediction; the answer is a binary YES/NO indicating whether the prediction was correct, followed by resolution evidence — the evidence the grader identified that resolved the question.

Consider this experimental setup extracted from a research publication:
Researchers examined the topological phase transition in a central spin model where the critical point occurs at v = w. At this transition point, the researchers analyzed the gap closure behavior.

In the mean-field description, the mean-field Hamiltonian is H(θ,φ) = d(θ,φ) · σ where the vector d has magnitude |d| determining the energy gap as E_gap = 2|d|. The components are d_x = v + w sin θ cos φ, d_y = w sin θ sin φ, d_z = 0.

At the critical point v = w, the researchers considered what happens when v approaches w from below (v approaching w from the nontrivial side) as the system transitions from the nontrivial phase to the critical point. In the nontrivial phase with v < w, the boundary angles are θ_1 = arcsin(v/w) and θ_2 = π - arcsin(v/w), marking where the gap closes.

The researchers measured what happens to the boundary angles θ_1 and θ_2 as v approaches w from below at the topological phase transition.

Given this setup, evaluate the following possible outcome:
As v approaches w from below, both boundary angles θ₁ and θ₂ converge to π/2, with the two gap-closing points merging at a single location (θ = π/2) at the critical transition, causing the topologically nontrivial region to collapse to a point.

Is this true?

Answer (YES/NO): YES